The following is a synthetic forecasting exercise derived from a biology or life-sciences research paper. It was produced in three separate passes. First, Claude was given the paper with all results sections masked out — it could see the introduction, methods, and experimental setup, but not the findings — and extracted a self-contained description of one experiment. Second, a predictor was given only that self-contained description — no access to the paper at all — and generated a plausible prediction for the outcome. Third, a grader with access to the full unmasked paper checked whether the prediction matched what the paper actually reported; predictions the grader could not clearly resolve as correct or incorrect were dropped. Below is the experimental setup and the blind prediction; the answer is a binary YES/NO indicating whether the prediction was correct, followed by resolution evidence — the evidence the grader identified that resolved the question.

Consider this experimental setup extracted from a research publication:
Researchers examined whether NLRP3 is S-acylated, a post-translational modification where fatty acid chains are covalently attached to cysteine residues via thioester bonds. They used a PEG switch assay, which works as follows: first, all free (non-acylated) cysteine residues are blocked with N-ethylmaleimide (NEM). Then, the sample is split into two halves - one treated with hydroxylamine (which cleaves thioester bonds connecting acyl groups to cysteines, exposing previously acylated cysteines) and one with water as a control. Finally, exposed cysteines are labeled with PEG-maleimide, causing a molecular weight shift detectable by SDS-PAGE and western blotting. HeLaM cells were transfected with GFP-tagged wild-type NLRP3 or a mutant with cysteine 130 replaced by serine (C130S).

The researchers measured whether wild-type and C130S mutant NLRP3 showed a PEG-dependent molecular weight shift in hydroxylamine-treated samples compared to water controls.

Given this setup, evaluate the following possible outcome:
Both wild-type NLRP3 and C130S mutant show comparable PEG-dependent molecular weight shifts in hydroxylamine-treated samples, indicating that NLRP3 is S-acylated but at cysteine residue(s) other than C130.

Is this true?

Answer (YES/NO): NO